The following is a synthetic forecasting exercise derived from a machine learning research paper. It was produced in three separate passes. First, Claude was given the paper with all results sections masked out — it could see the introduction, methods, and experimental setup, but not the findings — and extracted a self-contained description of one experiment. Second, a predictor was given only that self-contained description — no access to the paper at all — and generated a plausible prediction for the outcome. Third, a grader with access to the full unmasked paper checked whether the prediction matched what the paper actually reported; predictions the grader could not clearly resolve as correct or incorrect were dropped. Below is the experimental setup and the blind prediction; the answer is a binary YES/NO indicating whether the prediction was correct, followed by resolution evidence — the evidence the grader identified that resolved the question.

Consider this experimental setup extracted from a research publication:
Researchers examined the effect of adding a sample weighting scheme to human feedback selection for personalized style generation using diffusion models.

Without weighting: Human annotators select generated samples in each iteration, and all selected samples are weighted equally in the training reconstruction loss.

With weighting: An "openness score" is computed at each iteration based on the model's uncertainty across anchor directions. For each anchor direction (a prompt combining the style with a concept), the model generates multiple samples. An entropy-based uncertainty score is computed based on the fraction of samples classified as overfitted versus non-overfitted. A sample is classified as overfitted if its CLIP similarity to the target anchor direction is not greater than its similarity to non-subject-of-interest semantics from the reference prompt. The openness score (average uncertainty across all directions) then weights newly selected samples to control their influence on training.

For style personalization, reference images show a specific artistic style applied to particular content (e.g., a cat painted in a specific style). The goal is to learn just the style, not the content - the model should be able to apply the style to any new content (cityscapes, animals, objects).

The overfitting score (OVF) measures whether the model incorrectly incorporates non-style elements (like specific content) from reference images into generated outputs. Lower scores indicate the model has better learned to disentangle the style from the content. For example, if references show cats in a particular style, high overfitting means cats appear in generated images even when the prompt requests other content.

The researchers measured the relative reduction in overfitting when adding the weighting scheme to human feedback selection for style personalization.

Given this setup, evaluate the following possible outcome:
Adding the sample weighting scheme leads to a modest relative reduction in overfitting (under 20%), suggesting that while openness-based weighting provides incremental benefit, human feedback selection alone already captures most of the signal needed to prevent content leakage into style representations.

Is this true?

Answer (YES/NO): NO